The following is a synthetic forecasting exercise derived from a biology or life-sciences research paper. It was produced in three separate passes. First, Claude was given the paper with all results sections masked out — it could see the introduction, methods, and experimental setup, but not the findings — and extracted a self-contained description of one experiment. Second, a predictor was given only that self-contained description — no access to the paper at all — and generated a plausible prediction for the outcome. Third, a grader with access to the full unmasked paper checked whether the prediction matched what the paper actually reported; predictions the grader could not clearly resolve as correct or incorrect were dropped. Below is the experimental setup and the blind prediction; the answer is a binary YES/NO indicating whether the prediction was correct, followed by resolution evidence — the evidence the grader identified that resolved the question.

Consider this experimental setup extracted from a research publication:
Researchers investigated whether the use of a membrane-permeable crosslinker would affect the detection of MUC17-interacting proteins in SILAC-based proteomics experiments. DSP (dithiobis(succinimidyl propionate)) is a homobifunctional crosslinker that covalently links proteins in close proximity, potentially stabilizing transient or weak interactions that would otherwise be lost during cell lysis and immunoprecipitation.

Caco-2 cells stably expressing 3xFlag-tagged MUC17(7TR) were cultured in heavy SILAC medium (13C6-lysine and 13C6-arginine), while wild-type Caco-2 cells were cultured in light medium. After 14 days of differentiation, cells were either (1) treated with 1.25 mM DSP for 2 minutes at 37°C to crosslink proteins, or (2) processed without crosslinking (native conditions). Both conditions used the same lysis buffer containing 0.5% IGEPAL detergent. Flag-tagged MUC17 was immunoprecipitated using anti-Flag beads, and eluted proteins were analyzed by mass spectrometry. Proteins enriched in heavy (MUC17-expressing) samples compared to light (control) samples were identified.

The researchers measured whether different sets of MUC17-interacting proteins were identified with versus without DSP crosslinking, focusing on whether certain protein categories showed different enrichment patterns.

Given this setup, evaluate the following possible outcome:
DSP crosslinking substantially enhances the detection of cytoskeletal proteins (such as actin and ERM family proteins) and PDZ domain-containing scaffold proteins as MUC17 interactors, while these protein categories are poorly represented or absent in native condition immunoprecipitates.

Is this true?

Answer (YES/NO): NO